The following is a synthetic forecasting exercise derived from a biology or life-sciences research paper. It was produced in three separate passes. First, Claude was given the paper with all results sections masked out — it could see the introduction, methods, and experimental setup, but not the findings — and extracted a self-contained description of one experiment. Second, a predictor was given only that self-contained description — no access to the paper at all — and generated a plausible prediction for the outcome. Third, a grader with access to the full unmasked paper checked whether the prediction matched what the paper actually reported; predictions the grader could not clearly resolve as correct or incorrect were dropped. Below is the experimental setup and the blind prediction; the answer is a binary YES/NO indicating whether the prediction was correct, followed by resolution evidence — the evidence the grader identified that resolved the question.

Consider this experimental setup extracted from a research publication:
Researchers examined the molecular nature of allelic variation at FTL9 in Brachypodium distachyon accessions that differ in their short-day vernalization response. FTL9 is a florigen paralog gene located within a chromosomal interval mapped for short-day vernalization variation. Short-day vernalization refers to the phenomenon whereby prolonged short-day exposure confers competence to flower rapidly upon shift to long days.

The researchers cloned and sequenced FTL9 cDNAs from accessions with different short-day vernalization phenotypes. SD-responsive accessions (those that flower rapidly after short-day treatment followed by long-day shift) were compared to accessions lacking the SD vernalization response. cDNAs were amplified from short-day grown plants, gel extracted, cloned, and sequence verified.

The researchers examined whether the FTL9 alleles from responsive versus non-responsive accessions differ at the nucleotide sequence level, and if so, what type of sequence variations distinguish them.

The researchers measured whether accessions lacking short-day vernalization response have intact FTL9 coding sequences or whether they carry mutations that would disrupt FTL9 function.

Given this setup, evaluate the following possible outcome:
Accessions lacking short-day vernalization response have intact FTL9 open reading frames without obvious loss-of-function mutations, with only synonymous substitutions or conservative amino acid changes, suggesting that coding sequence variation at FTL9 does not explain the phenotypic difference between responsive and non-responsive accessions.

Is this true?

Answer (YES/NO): NO